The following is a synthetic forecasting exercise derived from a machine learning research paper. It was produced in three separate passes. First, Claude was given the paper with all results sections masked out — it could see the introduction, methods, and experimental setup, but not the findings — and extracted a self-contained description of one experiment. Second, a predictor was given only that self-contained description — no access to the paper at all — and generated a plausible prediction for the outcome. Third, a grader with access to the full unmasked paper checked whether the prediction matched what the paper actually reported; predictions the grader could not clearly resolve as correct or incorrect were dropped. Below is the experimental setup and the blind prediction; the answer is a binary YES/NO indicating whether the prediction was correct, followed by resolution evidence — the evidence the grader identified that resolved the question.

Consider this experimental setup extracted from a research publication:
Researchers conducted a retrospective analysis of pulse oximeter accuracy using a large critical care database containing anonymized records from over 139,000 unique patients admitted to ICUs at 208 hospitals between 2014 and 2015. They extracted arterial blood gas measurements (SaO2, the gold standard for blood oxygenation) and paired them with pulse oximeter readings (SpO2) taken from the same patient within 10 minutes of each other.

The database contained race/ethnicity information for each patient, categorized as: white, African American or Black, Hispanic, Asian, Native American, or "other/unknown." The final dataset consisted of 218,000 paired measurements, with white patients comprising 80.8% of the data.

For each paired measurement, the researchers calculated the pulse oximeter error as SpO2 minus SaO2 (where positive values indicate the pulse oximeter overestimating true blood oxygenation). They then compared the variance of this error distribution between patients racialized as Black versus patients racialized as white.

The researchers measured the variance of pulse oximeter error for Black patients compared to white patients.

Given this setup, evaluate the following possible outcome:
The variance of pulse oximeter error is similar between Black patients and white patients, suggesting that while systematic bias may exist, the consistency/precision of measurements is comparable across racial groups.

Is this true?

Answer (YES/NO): NO